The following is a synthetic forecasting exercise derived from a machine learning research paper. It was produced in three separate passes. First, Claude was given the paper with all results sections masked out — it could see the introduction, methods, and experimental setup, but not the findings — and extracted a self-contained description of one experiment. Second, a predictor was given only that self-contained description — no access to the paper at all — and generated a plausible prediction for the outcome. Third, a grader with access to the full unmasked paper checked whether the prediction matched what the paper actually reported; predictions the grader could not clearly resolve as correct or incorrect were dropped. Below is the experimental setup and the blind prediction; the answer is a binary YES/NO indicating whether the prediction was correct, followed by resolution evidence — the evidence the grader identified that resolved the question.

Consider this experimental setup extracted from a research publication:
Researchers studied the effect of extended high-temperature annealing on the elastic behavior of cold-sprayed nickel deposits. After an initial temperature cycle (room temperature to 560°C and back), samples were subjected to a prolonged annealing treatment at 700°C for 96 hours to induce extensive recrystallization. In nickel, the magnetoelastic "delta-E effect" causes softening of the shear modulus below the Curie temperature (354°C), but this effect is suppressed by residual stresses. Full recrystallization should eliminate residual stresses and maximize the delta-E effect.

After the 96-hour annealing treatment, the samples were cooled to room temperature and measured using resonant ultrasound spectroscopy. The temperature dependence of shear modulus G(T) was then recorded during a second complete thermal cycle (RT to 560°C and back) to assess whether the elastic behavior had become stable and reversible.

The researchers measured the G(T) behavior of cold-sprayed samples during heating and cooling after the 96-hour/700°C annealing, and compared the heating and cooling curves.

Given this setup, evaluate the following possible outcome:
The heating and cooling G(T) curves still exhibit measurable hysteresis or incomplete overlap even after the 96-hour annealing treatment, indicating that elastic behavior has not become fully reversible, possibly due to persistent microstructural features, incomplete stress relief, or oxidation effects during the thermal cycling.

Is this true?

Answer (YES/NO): NO